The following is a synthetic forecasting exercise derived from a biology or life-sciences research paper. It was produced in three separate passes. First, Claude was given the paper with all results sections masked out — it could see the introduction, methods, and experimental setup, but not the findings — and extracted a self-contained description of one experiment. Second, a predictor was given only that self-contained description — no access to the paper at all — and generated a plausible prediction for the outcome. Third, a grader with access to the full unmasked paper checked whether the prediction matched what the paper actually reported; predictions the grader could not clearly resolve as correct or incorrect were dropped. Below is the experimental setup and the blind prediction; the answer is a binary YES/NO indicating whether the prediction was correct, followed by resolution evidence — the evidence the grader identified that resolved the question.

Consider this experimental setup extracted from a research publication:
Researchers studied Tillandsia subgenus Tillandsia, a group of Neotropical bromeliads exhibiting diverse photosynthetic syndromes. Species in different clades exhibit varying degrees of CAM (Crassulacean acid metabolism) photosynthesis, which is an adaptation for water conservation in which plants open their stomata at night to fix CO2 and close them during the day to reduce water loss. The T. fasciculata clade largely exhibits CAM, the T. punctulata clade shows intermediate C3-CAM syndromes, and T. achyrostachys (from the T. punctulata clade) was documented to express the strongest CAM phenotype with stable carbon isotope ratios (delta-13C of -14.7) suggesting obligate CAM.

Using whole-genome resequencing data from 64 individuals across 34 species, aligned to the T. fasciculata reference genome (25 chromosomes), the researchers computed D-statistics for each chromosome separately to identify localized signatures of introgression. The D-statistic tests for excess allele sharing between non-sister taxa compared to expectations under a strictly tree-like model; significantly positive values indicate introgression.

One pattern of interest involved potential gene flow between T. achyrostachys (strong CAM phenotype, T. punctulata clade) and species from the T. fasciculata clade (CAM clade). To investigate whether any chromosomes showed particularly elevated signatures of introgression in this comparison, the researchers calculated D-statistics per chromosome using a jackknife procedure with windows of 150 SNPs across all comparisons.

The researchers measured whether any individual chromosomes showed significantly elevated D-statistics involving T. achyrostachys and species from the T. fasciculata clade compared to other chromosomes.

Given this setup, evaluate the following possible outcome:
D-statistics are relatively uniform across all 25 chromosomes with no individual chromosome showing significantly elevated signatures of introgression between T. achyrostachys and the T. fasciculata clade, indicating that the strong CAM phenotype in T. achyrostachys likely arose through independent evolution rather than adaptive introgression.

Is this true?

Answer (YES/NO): NO